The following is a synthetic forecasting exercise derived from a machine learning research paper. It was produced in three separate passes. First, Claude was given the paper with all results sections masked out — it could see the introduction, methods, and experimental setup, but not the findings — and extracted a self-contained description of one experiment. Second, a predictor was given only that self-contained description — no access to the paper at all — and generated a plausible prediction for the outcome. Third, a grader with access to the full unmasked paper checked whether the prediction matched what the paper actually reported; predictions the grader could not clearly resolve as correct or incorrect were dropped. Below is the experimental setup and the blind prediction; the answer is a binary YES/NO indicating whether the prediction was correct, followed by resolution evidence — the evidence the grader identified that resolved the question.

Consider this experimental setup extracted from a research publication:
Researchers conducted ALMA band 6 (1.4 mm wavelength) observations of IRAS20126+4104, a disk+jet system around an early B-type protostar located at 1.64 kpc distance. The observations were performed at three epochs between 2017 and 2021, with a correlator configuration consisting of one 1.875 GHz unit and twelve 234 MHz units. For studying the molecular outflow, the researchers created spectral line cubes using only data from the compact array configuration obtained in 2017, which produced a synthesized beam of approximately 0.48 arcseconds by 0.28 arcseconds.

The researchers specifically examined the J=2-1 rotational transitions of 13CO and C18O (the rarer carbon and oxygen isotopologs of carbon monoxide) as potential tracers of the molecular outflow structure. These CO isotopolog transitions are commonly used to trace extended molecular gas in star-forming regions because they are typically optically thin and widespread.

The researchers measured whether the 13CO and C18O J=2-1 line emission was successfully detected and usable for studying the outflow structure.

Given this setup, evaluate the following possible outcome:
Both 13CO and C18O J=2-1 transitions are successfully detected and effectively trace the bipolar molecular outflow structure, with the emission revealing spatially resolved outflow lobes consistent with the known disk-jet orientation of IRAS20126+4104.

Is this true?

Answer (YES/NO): NO